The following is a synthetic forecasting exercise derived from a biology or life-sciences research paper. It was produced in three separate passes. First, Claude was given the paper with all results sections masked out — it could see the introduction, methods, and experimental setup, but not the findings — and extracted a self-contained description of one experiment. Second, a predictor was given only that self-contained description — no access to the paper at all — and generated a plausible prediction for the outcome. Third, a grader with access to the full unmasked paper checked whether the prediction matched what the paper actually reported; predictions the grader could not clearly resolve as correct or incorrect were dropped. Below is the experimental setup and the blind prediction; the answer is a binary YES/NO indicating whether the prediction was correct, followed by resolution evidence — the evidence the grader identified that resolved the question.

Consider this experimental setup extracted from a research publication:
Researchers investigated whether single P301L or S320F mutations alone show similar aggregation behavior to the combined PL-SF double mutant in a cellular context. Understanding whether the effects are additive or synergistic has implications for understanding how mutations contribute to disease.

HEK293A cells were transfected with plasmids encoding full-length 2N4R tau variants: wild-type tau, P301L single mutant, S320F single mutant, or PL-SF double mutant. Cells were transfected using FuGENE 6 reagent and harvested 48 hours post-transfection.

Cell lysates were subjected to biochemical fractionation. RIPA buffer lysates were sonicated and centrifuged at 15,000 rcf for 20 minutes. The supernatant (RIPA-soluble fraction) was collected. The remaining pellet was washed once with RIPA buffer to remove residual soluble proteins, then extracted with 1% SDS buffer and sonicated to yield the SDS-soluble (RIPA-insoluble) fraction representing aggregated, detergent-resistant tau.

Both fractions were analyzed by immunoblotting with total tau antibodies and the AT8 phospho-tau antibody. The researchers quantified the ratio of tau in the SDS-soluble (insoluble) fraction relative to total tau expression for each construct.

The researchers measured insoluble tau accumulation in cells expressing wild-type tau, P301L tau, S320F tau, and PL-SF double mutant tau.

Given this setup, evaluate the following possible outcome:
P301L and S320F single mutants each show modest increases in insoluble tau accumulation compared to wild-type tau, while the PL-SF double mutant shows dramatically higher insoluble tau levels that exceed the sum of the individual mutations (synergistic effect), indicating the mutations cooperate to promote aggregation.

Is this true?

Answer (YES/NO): NO